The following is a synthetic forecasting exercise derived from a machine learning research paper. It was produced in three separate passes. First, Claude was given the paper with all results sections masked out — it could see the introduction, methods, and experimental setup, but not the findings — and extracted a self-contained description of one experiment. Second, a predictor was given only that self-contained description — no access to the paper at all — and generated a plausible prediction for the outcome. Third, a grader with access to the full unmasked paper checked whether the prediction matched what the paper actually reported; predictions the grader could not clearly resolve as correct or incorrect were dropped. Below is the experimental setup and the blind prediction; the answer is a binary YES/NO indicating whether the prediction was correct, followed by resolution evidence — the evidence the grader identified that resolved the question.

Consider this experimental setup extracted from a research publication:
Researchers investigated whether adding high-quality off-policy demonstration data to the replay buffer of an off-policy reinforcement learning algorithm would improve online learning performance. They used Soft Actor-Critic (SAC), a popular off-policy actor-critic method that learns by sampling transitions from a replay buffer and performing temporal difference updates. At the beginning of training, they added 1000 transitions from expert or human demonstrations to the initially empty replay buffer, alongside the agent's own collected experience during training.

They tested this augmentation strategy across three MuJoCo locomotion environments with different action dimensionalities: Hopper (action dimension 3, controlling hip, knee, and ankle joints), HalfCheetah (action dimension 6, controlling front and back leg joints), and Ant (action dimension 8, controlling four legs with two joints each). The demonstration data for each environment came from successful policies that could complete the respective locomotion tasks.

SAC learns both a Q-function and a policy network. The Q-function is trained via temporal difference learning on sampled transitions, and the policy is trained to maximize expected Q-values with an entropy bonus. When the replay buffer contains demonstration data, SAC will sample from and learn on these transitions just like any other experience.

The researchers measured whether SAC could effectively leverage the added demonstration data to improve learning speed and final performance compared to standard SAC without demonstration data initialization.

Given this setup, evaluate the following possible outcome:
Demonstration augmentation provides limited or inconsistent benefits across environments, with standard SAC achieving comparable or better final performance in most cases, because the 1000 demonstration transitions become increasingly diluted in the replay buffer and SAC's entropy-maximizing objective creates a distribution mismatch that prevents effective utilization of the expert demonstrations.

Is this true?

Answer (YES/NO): NO